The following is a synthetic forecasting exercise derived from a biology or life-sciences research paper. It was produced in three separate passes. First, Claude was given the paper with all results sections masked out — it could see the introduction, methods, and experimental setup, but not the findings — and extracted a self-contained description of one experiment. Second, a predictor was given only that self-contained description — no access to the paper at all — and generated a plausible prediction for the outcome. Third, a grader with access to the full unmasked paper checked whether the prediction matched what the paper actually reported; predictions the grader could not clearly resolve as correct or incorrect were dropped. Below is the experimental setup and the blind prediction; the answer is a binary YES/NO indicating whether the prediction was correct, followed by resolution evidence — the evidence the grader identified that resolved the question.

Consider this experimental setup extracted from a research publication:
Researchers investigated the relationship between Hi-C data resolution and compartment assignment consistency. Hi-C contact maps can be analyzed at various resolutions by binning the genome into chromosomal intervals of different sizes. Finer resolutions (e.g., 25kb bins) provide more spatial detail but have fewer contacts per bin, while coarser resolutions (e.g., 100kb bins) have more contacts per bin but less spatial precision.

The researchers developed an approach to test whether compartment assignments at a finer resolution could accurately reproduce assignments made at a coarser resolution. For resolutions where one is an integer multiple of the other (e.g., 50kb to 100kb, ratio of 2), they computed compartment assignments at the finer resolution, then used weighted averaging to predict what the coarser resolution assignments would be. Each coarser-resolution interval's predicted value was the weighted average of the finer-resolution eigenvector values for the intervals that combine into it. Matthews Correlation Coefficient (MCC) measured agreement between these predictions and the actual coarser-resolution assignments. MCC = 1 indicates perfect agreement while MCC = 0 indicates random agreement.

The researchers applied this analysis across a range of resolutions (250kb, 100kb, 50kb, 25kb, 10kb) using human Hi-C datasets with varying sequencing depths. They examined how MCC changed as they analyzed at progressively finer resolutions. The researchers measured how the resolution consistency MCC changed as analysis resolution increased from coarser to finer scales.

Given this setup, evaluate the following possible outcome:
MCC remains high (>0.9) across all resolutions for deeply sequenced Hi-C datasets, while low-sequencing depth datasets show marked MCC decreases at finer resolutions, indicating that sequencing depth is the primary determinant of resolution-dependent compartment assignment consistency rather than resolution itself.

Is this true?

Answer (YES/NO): NO